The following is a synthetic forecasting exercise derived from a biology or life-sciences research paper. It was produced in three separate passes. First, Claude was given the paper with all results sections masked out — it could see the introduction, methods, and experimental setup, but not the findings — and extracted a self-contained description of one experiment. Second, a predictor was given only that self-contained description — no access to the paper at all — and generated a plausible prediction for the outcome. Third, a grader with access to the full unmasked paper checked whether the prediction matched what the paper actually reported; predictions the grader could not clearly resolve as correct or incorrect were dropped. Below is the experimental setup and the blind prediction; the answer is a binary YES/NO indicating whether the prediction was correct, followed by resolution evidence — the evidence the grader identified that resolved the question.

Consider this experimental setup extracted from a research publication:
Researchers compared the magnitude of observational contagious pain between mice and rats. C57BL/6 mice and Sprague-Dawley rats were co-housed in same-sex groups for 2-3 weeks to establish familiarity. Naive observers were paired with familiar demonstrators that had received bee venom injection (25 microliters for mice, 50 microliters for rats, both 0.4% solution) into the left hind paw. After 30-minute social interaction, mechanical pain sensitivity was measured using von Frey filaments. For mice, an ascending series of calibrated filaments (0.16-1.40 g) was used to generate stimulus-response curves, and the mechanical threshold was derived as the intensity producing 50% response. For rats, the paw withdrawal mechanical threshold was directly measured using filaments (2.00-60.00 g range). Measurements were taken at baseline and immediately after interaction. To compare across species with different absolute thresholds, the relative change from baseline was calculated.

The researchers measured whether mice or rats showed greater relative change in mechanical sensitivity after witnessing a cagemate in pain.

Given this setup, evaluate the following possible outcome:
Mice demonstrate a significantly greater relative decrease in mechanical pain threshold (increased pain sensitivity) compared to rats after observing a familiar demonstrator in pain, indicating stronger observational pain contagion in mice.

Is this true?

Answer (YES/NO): NO